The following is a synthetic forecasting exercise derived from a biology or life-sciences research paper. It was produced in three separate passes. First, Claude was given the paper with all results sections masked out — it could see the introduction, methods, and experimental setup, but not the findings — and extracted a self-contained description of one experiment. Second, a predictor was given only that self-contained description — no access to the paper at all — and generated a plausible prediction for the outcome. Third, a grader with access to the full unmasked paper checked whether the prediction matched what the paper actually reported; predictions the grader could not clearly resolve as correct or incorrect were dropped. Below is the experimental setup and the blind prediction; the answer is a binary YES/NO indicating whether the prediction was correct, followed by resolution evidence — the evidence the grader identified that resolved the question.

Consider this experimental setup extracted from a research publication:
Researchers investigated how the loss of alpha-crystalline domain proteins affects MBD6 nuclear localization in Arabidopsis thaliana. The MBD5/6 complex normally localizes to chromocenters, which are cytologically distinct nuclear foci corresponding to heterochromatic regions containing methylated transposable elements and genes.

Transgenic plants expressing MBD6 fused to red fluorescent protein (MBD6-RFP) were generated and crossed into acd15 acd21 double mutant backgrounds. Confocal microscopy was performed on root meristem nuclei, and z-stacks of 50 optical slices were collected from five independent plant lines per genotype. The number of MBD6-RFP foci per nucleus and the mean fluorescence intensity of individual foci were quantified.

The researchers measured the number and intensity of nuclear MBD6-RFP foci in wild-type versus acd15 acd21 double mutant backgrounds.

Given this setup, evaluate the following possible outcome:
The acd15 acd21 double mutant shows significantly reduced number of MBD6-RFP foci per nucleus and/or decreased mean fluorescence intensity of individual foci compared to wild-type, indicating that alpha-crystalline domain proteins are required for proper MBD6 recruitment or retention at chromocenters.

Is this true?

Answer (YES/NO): YES